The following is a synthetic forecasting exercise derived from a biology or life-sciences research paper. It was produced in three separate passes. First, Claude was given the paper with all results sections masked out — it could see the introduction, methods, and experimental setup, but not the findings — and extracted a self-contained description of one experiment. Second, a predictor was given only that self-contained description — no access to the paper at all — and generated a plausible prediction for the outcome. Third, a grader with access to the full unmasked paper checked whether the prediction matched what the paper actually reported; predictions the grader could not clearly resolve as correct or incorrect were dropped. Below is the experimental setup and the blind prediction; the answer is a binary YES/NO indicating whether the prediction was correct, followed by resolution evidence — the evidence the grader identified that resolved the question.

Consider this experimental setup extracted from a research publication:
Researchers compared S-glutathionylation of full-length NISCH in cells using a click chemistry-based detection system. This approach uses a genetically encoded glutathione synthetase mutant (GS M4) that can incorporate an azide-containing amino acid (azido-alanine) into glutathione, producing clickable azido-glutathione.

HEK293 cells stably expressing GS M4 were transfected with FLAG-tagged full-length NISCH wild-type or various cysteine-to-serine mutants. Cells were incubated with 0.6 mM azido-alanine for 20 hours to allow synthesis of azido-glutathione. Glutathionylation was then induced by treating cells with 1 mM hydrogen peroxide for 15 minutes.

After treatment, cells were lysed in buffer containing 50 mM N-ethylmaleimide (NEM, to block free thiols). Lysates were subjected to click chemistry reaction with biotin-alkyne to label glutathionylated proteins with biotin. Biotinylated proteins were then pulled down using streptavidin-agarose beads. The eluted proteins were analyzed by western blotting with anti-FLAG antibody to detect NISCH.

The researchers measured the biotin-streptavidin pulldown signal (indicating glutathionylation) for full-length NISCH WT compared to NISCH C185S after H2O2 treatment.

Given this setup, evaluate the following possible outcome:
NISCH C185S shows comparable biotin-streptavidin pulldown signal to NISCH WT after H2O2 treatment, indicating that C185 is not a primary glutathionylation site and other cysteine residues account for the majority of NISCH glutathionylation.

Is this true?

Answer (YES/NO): NO